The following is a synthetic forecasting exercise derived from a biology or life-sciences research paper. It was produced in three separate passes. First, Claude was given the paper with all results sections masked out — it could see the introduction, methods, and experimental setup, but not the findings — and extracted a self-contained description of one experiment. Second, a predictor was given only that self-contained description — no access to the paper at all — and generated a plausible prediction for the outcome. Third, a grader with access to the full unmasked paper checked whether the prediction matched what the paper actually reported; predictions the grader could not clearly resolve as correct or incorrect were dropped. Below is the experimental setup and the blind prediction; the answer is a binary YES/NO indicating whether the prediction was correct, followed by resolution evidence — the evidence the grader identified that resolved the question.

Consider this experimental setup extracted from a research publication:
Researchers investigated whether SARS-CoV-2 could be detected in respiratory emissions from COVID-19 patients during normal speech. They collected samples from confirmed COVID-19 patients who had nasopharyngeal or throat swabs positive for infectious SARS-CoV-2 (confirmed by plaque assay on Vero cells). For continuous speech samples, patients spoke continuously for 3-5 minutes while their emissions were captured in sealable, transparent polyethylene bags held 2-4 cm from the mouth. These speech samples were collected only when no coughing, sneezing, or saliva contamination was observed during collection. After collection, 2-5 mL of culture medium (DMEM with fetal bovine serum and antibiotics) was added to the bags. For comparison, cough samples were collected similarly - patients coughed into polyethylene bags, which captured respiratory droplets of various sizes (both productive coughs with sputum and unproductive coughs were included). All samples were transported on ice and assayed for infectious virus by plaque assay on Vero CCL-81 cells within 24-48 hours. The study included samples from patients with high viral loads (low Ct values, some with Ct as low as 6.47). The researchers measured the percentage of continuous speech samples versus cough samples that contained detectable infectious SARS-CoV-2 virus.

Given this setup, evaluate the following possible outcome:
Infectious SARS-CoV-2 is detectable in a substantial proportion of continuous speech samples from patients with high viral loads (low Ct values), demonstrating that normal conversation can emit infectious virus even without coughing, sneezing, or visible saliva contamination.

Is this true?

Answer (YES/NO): NO